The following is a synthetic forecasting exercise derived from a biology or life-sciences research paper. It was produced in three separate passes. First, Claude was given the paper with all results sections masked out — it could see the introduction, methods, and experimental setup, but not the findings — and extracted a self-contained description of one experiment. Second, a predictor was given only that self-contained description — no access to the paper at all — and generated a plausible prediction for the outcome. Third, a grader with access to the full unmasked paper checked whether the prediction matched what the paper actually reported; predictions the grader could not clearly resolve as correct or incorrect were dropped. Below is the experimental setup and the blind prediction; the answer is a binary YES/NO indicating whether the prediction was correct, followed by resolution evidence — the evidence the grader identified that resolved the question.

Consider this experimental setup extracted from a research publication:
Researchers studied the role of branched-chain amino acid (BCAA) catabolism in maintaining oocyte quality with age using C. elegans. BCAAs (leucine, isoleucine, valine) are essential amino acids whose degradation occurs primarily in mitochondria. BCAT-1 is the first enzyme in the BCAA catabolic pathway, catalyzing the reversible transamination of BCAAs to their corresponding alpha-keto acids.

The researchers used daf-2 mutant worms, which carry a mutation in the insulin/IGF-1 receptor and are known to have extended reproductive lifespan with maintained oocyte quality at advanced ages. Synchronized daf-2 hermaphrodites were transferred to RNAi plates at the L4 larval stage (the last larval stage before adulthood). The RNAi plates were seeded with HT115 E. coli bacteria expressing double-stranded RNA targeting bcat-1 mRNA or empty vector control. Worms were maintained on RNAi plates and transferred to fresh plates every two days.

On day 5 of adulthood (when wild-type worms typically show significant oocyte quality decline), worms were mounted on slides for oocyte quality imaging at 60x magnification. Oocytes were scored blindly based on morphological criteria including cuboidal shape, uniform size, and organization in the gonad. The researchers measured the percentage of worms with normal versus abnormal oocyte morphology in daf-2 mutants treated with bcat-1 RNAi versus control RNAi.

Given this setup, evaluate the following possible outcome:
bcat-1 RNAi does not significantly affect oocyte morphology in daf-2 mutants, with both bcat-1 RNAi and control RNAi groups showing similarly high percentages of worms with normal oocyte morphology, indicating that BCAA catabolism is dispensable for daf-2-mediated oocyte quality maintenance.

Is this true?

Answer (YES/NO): NO